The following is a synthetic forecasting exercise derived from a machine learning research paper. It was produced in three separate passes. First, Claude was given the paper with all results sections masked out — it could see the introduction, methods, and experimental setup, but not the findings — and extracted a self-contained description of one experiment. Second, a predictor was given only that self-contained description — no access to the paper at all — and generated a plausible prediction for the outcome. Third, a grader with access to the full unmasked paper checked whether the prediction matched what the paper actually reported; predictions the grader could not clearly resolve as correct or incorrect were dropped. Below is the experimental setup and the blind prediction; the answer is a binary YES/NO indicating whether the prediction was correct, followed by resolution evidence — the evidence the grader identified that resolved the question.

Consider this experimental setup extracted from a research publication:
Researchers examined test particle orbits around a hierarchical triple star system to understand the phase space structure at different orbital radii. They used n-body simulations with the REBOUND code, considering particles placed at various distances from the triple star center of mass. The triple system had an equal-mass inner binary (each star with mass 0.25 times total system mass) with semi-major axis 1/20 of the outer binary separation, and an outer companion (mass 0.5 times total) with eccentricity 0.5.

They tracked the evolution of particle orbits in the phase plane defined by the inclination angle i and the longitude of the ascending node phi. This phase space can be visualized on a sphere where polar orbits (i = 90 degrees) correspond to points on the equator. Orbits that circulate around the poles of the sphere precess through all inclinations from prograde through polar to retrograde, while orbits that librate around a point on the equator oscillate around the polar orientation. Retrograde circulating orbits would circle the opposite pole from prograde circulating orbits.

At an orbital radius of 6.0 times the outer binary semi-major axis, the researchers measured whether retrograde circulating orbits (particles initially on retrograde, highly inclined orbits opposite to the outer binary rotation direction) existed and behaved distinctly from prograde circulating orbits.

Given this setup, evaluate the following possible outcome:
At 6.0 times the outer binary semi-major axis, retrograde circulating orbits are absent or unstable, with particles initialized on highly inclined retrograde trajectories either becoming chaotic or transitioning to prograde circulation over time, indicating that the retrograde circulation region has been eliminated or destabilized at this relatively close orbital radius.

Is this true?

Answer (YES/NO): YES